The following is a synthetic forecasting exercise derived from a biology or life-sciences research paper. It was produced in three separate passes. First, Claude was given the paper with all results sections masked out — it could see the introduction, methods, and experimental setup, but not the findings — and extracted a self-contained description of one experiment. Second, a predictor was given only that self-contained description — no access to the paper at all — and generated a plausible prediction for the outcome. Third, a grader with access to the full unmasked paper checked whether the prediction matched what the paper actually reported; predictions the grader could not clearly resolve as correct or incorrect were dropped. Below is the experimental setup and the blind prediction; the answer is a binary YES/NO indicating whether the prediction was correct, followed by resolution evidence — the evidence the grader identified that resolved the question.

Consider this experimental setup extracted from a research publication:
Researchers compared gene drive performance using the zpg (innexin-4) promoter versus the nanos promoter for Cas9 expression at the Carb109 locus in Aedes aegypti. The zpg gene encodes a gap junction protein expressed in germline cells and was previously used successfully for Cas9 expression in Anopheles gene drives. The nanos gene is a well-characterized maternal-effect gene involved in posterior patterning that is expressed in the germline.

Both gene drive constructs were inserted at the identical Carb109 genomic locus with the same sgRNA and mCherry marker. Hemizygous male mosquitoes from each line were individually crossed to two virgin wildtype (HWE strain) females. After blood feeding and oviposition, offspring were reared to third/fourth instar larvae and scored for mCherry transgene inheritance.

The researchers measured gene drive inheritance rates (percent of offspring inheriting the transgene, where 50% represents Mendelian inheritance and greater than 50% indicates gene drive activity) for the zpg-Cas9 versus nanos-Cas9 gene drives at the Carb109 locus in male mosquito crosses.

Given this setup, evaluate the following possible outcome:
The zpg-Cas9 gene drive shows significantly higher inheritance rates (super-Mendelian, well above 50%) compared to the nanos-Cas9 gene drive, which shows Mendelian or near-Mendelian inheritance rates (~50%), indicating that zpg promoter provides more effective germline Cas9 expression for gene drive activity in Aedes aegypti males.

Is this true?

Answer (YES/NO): NO